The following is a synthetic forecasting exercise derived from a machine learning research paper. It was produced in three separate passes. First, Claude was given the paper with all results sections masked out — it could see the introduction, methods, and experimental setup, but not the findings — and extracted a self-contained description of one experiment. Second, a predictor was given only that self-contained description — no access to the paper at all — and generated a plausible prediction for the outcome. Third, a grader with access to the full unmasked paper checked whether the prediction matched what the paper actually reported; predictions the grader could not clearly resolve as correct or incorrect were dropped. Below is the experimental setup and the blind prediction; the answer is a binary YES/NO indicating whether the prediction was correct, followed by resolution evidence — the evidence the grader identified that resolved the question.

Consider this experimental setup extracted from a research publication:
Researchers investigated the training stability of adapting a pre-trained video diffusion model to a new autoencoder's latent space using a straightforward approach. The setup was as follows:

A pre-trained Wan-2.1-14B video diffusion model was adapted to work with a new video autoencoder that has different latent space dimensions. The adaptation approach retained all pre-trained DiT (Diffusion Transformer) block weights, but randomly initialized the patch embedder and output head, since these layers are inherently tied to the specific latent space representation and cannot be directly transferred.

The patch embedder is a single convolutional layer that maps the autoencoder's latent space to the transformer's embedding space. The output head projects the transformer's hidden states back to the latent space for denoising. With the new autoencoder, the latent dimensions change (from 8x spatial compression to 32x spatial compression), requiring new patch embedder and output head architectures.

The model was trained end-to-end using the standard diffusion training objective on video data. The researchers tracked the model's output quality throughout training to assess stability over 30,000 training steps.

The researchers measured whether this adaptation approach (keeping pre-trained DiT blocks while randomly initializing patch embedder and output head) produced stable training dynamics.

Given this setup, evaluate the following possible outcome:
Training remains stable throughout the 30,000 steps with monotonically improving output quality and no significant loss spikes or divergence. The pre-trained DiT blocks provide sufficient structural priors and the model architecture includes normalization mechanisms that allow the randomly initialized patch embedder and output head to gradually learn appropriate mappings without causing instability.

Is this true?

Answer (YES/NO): NO